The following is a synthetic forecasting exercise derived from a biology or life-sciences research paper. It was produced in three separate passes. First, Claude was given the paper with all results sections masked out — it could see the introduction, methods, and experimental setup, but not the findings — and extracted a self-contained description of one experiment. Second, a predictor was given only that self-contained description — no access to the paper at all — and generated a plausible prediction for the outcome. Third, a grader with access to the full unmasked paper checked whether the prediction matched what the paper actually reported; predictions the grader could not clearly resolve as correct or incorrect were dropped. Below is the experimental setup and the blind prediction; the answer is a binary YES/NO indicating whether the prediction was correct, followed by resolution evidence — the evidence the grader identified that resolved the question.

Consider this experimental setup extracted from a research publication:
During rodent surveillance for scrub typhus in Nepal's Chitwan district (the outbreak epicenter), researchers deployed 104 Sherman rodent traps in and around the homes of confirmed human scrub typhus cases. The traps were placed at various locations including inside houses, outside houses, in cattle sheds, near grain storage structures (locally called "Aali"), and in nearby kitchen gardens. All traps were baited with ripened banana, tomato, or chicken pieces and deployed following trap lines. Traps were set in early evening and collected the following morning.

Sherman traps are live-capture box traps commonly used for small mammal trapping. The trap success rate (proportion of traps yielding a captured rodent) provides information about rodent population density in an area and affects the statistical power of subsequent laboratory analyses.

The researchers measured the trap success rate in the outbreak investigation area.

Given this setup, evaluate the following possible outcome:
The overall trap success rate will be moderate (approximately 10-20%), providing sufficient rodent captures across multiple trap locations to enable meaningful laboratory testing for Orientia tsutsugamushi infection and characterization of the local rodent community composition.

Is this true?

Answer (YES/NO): NO